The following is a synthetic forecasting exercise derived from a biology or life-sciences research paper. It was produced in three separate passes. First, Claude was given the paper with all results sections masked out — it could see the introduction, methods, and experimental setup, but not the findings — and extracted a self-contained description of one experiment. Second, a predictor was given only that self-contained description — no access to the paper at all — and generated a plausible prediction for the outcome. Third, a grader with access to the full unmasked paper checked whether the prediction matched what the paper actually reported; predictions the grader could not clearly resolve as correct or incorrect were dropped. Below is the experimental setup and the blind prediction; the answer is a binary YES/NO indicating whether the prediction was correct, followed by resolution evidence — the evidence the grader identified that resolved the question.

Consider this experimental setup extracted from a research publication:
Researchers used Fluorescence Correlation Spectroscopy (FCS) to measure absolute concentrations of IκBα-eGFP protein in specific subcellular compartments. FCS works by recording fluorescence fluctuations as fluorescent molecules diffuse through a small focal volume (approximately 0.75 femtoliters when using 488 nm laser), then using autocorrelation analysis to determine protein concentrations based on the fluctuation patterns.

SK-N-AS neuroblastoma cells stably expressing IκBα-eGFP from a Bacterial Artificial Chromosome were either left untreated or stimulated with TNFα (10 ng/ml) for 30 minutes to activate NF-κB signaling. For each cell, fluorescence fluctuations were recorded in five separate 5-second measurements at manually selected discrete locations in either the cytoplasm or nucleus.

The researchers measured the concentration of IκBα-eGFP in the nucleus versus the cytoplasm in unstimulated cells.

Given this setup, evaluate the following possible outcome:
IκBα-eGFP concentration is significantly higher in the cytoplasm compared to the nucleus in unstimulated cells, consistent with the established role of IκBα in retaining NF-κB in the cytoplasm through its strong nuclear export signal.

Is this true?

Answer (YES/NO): YES